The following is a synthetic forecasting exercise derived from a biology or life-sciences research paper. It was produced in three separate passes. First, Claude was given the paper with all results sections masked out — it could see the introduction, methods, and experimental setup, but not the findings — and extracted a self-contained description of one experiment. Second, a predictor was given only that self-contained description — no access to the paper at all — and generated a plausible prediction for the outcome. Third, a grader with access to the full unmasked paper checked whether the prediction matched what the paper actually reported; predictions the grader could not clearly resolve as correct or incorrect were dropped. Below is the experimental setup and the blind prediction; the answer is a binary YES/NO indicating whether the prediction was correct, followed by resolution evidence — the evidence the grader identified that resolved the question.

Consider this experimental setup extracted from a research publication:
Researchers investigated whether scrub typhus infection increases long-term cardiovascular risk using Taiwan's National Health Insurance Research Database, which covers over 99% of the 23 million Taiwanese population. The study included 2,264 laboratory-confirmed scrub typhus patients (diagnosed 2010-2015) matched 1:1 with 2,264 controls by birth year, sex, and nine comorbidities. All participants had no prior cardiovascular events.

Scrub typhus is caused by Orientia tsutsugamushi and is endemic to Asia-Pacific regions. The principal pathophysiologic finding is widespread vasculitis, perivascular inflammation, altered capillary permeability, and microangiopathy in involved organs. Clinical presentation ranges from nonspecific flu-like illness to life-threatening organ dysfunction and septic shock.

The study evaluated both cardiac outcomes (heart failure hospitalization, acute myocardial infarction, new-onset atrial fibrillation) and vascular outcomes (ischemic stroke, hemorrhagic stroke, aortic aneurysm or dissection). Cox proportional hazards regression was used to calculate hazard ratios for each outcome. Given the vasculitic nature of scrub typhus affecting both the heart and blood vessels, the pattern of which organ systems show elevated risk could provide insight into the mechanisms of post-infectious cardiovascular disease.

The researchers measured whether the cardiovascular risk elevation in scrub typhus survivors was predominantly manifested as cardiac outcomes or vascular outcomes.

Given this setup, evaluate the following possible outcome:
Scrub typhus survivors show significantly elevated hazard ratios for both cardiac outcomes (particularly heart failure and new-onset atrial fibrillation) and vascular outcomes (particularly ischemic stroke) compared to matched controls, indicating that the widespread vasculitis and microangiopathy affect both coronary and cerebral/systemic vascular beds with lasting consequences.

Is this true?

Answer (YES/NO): NO